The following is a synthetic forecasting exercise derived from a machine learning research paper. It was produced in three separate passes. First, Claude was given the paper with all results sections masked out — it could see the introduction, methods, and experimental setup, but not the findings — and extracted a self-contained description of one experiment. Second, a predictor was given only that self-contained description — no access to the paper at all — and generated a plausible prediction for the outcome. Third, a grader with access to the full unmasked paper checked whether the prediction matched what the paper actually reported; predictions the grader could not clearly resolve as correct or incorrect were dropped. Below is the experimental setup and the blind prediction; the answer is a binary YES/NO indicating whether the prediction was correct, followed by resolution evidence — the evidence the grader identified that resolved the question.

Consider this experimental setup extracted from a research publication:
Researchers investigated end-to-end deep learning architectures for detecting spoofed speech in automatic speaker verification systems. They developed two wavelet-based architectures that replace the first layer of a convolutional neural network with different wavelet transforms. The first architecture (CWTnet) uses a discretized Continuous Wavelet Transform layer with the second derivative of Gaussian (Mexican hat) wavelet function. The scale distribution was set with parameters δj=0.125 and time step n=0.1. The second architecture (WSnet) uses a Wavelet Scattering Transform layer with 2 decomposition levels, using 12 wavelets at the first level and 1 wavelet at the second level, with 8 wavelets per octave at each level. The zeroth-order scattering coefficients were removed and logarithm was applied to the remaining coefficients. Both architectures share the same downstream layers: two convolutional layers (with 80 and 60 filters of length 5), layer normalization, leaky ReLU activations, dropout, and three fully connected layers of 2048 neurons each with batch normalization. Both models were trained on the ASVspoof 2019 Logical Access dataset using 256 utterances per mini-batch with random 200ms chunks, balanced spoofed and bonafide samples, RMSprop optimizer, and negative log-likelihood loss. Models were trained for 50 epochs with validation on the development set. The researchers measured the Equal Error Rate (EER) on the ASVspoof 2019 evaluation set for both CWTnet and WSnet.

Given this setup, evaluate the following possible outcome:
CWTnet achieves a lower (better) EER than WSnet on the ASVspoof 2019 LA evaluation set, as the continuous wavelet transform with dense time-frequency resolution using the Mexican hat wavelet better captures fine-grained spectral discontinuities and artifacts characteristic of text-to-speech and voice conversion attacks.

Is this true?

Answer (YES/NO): YES